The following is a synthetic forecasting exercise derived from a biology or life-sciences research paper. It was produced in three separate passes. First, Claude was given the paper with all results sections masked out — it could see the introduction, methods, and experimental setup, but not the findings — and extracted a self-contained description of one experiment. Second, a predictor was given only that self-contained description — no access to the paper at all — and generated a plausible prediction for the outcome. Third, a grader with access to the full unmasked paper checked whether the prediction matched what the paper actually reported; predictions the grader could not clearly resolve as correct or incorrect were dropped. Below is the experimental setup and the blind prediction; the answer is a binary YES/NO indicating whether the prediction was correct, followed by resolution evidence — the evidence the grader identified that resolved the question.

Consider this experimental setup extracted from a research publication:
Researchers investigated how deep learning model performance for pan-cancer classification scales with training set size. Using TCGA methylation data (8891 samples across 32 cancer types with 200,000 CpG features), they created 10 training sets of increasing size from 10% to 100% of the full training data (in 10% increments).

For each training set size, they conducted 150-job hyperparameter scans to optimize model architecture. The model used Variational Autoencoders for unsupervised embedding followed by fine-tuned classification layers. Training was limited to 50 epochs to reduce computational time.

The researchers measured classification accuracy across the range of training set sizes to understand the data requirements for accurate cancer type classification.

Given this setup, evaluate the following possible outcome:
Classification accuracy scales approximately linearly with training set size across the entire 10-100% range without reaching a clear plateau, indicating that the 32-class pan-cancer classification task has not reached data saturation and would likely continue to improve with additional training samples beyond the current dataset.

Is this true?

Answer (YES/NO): YES